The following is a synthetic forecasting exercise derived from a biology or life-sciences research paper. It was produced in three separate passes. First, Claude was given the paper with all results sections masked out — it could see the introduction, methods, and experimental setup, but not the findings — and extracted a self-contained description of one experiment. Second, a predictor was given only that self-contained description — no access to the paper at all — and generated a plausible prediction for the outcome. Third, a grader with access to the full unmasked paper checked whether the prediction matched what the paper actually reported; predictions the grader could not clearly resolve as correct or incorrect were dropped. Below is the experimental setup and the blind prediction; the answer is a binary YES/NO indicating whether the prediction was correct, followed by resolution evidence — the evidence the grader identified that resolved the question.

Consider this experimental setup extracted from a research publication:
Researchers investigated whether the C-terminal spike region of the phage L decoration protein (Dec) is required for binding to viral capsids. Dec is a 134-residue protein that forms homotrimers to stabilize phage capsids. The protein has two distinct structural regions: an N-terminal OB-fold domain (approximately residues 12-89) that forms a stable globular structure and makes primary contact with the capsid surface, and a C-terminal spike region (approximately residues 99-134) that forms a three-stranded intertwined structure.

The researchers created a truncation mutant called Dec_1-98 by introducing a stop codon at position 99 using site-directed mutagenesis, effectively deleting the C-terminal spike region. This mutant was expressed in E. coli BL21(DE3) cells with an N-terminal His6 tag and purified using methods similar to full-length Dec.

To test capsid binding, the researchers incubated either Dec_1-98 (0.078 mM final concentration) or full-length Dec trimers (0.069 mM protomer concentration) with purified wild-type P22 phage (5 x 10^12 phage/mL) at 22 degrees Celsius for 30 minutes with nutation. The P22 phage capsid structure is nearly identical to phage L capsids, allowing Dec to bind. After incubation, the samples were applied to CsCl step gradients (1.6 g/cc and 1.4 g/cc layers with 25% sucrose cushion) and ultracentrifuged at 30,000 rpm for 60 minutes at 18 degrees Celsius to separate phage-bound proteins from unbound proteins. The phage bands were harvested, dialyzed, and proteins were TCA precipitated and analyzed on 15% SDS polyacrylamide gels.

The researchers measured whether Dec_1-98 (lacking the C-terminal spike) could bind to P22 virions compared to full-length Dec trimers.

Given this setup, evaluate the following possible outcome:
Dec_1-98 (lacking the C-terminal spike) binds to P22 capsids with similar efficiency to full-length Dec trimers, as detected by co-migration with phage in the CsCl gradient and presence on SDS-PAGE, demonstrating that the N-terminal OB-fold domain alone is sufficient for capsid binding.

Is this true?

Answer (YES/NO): NO